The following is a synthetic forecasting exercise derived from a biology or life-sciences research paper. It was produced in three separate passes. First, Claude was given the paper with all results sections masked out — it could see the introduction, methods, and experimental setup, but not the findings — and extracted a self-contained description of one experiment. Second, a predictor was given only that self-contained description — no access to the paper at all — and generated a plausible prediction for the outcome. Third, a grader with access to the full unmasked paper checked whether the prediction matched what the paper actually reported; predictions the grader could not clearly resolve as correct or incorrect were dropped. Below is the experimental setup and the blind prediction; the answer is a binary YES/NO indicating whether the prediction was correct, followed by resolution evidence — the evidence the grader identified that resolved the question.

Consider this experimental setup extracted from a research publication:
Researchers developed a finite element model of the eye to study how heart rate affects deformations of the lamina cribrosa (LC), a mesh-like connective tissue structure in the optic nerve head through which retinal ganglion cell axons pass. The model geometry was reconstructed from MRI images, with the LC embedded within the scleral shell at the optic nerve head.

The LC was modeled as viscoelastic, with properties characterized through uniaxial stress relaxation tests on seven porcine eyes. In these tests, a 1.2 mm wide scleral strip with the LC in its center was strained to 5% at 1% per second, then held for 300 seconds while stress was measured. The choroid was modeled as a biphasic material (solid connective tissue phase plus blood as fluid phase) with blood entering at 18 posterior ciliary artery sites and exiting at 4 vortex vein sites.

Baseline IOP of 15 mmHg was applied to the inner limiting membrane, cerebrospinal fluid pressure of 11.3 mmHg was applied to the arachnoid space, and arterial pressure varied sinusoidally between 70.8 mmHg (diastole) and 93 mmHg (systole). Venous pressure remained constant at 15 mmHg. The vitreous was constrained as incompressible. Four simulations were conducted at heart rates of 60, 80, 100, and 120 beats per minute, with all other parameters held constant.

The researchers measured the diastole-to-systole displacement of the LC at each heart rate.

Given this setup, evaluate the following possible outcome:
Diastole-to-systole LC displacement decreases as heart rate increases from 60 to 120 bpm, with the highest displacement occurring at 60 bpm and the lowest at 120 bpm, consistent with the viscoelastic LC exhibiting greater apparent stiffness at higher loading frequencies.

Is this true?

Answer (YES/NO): YES